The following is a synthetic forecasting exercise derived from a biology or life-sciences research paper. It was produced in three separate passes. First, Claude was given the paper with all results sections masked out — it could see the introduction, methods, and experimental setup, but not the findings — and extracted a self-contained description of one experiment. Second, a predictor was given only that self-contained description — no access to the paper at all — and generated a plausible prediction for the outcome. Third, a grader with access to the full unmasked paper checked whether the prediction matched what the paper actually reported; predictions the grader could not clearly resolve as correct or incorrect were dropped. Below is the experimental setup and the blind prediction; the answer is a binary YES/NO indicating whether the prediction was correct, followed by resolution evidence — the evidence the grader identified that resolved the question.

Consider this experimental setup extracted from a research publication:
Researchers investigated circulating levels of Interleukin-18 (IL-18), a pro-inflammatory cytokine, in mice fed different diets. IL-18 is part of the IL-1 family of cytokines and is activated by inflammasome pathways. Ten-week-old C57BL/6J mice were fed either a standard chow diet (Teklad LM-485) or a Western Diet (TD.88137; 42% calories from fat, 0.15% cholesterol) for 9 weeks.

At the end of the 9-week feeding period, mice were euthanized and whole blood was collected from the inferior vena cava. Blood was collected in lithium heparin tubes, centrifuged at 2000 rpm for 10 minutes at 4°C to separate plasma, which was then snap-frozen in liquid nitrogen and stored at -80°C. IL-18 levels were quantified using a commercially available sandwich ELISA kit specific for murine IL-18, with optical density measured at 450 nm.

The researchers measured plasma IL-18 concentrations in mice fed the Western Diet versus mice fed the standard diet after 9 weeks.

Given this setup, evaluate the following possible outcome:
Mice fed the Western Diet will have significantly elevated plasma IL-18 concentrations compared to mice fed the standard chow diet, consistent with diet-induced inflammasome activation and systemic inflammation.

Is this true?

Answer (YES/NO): YES